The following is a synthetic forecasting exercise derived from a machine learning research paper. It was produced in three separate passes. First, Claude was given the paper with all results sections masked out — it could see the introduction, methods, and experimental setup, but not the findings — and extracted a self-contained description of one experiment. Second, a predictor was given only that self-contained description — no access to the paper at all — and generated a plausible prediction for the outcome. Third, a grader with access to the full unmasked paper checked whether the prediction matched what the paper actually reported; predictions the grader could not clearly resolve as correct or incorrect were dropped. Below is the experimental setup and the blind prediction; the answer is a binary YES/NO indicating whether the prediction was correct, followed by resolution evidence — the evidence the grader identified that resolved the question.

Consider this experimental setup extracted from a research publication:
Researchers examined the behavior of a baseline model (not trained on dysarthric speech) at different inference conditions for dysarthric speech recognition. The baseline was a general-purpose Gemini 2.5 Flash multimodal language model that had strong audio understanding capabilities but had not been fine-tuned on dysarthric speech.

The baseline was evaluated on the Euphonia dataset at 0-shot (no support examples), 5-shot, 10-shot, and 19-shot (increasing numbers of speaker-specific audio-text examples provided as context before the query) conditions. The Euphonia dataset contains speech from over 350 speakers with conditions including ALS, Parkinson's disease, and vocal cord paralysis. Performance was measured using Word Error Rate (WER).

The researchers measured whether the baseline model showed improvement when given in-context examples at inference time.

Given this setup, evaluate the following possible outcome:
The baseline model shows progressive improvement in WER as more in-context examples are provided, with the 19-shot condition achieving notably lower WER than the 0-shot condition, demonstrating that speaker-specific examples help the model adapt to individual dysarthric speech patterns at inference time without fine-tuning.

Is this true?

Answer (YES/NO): YES